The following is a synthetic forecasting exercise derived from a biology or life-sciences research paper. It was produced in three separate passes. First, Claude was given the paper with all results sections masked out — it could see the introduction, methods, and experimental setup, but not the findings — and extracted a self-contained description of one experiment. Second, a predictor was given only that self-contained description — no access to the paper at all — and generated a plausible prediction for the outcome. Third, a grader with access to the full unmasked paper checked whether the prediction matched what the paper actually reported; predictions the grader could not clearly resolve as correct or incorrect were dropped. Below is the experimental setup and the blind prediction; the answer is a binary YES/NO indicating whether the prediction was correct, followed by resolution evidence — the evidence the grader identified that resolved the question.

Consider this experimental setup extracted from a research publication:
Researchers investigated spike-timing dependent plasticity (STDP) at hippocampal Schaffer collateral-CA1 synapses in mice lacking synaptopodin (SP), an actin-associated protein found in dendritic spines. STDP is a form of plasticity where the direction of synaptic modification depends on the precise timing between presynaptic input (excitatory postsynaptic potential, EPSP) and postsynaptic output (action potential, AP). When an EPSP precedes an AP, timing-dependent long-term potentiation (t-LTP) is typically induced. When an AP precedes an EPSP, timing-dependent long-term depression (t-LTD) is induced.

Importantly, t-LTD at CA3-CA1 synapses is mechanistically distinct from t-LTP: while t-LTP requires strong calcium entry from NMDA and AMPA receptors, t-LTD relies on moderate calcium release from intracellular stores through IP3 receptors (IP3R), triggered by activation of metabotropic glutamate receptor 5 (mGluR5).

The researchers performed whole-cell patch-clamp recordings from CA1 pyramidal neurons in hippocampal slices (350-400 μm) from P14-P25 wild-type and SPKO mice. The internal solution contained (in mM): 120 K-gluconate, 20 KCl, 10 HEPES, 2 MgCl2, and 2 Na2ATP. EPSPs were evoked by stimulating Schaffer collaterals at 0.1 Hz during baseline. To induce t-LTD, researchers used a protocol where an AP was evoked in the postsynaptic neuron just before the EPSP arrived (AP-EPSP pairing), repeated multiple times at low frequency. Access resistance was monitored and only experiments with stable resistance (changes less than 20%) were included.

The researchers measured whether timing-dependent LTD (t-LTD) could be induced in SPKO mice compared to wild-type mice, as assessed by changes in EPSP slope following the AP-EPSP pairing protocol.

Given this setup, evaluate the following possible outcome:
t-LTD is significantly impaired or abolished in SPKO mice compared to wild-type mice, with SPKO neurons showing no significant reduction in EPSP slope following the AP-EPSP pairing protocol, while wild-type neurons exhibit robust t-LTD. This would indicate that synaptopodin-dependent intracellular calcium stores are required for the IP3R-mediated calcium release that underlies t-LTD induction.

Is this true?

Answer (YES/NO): YES